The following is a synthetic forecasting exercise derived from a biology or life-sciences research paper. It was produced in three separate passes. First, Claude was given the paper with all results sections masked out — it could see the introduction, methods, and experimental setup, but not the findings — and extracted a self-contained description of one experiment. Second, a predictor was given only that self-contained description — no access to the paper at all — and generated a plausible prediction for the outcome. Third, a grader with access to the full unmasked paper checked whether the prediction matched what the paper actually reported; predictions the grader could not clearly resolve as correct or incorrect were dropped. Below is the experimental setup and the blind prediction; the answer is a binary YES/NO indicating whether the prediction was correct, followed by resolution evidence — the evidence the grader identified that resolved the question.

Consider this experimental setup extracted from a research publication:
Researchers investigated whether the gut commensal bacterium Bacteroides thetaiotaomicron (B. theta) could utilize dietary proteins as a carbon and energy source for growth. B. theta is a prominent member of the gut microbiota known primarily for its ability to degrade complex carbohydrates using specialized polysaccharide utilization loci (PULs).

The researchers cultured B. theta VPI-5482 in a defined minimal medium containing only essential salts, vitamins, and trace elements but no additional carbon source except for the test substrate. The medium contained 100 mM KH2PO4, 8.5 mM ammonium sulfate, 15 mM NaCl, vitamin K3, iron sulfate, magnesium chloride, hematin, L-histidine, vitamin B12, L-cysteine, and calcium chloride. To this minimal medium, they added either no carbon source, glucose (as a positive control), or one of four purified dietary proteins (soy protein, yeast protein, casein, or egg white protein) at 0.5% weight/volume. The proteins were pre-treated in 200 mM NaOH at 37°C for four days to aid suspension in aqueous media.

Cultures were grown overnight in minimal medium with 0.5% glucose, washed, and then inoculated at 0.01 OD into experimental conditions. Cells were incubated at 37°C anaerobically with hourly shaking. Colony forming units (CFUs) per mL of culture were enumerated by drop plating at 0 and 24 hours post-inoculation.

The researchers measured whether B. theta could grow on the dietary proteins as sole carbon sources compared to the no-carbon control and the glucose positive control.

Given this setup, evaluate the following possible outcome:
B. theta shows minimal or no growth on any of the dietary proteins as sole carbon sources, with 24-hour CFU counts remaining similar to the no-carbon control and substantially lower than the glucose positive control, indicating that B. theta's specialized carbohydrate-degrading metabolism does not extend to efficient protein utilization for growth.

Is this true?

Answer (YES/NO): NO